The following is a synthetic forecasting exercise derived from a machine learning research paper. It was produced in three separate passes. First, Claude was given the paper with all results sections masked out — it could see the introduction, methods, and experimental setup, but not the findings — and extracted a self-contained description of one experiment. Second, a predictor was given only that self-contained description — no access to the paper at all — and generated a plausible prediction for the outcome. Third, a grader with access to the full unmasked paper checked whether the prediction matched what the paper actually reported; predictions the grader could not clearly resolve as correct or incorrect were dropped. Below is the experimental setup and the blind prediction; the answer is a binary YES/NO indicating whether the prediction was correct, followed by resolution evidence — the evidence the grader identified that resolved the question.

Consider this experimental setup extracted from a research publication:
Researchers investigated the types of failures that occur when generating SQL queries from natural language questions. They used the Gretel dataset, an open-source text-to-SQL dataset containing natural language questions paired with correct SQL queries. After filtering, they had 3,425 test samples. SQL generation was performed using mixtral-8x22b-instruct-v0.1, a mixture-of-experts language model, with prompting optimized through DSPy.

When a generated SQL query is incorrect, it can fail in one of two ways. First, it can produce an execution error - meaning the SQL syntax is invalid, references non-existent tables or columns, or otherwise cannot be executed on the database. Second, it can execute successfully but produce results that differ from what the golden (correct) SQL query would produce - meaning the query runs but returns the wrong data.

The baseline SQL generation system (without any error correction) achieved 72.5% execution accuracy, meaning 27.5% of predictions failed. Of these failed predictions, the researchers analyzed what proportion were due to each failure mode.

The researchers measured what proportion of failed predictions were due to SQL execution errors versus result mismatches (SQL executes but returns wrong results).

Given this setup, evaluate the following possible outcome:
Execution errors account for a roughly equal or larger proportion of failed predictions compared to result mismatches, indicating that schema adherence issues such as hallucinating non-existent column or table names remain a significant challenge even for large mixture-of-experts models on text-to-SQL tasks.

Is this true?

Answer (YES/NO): NO